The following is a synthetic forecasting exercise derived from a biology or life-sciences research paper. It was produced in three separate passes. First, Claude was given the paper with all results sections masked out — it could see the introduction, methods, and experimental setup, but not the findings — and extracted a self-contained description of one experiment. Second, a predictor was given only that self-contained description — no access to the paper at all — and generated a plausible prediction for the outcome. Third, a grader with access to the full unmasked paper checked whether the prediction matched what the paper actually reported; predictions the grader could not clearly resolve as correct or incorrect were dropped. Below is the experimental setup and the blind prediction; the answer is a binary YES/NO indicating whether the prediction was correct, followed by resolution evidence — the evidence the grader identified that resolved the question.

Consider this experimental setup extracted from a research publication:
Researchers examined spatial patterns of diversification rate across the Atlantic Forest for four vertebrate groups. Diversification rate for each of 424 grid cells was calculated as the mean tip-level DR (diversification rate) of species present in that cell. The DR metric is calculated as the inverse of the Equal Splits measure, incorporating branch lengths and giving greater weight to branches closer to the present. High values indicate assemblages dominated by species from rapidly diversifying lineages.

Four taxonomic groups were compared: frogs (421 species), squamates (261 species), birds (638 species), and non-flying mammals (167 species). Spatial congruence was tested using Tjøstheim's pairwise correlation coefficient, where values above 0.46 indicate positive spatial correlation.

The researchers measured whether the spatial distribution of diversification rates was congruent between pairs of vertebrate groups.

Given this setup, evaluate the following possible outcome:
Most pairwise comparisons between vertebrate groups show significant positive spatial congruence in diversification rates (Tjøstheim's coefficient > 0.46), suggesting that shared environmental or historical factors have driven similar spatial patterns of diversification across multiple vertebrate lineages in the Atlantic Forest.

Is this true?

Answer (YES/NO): NO